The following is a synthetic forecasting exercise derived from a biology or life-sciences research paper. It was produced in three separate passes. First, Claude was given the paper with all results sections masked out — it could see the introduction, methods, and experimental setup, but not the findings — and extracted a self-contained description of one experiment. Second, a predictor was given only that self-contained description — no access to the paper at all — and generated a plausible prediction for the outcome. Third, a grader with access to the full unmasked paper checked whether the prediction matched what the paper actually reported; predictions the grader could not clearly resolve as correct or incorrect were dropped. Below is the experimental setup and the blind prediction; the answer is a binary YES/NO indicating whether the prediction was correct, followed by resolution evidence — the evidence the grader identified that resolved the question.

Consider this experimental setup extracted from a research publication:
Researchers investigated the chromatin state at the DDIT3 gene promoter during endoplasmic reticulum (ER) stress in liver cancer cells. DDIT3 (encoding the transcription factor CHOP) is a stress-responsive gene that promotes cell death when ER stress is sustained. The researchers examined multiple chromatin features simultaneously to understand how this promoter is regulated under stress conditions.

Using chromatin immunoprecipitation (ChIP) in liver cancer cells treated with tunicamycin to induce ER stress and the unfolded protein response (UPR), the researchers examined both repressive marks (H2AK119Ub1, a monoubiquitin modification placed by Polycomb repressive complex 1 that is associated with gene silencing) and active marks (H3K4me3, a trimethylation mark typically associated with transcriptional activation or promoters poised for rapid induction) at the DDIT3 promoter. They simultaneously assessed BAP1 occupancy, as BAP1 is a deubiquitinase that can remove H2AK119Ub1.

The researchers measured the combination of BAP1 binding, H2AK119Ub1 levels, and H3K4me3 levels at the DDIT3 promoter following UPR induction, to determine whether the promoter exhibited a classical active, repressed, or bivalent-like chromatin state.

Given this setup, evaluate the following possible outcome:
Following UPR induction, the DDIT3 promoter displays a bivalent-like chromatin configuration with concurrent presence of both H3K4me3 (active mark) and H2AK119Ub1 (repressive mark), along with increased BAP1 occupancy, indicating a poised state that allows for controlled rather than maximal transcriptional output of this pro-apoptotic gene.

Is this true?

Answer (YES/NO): YES